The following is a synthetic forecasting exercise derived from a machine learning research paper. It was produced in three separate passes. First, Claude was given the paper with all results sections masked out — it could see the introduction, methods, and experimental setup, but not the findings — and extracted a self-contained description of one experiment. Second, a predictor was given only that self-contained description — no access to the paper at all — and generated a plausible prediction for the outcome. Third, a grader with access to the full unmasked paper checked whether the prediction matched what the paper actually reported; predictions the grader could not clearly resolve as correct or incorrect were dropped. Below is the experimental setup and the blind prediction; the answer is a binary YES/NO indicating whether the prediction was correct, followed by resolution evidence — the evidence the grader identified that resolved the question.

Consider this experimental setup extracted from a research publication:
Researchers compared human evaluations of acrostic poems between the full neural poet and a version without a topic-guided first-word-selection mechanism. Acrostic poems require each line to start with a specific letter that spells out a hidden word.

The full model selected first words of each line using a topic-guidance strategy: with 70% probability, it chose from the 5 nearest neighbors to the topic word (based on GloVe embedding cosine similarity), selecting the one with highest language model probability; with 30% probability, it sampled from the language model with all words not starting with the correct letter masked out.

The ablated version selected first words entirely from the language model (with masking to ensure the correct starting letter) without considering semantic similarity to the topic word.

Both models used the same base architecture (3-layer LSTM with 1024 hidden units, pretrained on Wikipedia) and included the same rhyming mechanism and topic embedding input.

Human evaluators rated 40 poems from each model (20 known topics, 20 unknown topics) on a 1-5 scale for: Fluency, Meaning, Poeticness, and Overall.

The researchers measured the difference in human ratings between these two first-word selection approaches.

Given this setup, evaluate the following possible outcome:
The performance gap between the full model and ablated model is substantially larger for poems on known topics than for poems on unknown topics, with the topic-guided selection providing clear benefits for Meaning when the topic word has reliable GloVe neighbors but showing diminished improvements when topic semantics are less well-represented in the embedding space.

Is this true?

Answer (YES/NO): NO